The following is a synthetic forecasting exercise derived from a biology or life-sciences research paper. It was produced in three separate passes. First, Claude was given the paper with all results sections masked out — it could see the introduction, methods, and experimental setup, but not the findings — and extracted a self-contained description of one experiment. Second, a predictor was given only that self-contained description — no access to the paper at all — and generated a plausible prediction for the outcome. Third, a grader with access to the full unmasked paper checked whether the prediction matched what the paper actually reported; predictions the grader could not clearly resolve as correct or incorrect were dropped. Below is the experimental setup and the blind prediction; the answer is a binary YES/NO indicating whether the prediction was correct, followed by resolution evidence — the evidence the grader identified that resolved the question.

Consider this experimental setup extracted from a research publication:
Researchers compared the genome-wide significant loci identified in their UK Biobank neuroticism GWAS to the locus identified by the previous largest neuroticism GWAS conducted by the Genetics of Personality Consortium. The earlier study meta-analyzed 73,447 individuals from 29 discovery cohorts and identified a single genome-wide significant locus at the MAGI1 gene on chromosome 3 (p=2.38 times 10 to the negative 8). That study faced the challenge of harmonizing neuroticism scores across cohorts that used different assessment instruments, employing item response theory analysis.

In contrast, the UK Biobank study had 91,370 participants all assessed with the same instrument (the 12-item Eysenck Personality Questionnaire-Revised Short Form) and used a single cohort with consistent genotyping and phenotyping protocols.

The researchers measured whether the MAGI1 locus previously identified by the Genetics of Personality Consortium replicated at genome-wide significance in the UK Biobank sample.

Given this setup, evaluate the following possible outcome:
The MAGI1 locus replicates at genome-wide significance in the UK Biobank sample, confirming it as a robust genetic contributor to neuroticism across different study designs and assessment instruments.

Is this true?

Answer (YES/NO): NO